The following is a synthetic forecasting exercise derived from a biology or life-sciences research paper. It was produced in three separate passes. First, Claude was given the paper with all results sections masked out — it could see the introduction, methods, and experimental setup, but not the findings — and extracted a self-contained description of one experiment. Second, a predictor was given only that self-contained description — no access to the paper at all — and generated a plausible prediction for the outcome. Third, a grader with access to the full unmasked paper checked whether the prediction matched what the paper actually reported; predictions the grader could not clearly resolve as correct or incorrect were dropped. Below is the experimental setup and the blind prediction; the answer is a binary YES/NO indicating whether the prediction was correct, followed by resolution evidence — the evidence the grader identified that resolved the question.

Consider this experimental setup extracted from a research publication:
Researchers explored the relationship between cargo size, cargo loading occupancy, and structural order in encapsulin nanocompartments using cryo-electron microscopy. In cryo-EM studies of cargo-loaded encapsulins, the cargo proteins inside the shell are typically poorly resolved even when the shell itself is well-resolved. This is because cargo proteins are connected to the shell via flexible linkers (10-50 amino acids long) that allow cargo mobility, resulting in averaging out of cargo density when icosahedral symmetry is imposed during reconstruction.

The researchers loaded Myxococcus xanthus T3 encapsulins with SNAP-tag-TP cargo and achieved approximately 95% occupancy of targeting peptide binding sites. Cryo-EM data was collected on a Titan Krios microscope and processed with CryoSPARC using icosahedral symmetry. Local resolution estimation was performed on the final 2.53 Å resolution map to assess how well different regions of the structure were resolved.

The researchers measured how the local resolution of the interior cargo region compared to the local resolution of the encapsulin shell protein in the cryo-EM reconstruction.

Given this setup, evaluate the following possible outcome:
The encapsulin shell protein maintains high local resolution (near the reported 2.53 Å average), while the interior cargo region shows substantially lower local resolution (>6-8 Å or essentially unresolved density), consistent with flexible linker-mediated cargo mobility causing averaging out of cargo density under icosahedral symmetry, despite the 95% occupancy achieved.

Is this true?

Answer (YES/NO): YES